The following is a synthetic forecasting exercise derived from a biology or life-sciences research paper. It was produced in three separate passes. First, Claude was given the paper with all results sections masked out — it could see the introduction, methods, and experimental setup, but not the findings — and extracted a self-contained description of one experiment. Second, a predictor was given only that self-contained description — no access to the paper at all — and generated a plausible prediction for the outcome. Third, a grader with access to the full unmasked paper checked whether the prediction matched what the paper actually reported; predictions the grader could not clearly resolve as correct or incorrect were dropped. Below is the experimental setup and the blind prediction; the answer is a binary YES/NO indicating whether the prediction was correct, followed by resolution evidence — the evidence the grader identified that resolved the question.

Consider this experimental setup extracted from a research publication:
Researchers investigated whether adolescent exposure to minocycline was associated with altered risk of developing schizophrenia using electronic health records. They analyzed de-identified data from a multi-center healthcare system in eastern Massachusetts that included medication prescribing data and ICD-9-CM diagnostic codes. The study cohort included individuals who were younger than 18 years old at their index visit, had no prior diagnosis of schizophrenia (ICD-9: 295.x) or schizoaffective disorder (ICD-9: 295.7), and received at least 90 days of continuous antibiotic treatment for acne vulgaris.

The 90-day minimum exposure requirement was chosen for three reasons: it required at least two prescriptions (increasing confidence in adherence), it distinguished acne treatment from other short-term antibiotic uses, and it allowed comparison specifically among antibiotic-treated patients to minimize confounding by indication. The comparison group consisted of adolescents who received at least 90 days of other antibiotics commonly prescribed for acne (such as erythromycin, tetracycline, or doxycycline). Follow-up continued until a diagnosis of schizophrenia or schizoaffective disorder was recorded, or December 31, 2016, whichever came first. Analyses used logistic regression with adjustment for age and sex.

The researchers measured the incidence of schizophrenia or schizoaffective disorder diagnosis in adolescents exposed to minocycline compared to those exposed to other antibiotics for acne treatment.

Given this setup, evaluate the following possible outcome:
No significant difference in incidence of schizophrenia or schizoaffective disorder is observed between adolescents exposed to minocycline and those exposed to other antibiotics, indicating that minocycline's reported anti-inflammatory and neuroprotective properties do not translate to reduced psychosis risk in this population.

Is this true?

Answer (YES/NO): NO